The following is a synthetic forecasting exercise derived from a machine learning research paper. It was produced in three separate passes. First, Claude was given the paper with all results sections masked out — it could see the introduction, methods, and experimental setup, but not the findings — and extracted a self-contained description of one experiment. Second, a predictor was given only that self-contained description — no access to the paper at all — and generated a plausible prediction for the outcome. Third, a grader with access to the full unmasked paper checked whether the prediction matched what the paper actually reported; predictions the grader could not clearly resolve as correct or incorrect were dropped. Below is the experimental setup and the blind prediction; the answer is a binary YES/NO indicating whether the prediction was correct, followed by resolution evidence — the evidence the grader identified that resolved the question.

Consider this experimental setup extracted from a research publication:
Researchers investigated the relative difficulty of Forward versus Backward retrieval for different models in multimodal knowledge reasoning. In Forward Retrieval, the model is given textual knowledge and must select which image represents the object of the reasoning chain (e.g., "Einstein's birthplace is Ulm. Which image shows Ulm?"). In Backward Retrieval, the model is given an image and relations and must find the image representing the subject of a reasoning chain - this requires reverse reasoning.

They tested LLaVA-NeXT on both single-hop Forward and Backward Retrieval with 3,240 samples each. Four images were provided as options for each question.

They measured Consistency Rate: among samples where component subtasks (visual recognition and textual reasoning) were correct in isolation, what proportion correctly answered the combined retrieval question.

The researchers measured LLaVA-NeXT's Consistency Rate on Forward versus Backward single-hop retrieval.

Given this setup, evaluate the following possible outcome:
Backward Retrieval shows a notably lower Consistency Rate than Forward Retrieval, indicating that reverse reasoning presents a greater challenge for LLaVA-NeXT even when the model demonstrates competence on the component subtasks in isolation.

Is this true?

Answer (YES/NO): YES